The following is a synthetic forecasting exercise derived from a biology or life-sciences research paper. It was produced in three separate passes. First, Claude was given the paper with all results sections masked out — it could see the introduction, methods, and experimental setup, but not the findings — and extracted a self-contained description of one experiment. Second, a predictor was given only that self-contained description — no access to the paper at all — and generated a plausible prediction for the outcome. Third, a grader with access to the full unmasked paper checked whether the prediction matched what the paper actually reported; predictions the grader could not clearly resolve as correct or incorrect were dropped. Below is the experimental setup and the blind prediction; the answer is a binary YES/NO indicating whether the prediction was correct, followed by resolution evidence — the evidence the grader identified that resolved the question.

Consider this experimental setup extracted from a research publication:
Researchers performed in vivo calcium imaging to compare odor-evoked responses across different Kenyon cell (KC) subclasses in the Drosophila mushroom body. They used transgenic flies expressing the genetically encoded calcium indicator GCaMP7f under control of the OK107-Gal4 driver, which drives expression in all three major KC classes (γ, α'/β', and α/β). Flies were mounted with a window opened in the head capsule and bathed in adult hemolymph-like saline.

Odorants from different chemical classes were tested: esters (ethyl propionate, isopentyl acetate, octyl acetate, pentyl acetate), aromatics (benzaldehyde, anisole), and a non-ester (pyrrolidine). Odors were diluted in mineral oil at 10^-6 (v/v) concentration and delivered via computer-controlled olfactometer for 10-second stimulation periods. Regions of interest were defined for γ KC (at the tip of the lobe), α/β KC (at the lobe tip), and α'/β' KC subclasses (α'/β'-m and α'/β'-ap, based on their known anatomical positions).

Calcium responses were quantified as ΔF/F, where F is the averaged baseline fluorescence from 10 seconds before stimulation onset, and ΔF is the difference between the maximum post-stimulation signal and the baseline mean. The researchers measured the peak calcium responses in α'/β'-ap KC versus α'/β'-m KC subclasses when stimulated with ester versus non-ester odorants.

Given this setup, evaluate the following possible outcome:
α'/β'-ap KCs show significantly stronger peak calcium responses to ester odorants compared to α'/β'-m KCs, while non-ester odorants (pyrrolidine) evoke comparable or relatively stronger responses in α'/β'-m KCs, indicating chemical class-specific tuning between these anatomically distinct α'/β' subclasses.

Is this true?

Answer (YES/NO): NO